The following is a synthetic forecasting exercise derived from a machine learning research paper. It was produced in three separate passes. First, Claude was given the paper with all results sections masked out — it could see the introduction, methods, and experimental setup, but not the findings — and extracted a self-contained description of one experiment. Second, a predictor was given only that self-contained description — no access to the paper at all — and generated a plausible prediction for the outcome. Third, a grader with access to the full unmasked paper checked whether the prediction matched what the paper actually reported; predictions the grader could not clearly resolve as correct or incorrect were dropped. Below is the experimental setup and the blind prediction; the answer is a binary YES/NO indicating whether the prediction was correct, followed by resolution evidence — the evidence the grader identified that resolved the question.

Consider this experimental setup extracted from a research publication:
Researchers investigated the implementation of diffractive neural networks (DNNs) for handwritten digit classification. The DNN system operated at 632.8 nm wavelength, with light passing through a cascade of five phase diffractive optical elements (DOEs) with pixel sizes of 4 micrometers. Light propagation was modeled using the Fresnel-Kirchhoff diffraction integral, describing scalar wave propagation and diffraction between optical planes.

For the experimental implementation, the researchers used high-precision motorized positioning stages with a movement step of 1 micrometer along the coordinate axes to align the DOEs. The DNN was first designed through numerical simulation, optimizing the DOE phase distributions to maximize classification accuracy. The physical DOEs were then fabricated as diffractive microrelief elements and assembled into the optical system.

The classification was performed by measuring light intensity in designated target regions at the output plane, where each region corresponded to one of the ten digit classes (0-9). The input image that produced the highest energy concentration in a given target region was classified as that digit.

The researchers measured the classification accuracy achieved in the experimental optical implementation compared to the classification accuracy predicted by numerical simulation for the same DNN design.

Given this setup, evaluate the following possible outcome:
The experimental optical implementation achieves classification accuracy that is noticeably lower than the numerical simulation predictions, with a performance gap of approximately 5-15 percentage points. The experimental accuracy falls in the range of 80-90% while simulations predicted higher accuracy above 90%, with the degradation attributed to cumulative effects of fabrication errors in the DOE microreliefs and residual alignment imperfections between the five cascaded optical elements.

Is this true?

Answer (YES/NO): NO